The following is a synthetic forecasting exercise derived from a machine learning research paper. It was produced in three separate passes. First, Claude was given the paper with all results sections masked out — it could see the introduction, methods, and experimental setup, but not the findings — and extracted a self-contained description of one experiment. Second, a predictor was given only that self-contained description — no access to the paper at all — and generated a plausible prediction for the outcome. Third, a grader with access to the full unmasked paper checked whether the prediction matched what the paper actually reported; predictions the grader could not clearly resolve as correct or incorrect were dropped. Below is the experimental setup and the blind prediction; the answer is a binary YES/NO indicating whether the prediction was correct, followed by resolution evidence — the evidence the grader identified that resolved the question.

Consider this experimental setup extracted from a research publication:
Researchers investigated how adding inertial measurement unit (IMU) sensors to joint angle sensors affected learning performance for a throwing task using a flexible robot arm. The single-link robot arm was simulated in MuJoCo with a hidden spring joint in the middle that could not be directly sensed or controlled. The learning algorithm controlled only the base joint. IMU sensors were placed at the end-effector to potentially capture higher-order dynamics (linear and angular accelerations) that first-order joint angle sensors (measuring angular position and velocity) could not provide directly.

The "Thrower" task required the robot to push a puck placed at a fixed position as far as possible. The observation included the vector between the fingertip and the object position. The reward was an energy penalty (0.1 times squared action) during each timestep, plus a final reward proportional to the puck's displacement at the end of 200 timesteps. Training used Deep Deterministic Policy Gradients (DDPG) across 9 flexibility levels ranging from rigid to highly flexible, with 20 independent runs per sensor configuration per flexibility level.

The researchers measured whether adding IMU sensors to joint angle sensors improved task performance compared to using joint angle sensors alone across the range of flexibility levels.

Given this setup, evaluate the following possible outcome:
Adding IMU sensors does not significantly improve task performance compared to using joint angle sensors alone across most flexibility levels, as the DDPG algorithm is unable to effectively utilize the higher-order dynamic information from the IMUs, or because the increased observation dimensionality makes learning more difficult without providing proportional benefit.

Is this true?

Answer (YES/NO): YES